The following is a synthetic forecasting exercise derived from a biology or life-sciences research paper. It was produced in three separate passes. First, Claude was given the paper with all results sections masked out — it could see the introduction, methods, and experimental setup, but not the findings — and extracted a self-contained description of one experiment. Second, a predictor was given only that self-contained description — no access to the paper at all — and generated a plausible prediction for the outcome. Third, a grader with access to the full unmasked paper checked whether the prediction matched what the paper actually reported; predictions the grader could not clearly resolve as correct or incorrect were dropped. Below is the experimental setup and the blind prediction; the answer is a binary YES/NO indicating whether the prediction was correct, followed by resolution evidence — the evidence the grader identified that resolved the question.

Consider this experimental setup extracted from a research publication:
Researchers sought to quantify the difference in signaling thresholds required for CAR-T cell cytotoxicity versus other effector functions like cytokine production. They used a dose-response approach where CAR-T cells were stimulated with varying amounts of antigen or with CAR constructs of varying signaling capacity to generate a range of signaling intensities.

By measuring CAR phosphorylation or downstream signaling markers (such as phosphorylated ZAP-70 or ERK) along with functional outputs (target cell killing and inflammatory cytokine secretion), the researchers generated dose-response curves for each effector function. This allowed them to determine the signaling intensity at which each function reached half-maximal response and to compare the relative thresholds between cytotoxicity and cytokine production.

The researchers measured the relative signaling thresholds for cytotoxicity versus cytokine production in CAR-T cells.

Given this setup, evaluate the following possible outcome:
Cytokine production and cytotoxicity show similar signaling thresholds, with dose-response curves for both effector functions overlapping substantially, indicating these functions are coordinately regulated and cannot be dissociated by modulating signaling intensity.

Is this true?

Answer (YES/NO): NO